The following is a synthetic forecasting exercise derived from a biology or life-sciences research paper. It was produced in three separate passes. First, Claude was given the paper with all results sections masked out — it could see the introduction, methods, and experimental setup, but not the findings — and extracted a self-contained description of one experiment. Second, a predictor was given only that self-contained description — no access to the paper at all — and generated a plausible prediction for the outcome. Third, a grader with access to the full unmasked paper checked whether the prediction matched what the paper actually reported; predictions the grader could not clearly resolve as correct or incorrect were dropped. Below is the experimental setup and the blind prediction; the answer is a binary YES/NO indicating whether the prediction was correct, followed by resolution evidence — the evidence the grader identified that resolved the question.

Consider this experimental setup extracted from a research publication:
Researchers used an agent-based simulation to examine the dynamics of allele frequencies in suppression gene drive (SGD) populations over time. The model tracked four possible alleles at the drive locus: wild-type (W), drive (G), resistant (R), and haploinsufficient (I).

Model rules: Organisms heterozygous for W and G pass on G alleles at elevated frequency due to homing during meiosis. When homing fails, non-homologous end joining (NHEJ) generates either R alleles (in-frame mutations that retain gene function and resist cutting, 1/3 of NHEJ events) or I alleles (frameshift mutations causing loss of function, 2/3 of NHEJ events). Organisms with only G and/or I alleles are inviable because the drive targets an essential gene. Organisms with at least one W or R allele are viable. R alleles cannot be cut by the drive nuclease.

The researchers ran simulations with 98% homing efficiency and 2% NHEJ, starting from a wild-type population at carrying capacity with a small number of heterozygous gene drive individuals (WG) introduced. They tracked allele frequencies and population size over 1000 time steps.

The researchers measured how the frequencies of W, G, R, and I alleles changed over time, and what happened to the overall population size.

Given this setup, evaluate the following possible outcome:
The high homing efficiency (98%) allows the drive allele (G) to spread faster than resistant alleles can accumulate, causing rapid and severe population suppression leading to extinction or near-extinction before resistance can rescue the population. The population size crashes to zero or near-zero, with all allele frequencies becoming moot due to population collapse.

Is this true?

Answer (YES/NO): NO